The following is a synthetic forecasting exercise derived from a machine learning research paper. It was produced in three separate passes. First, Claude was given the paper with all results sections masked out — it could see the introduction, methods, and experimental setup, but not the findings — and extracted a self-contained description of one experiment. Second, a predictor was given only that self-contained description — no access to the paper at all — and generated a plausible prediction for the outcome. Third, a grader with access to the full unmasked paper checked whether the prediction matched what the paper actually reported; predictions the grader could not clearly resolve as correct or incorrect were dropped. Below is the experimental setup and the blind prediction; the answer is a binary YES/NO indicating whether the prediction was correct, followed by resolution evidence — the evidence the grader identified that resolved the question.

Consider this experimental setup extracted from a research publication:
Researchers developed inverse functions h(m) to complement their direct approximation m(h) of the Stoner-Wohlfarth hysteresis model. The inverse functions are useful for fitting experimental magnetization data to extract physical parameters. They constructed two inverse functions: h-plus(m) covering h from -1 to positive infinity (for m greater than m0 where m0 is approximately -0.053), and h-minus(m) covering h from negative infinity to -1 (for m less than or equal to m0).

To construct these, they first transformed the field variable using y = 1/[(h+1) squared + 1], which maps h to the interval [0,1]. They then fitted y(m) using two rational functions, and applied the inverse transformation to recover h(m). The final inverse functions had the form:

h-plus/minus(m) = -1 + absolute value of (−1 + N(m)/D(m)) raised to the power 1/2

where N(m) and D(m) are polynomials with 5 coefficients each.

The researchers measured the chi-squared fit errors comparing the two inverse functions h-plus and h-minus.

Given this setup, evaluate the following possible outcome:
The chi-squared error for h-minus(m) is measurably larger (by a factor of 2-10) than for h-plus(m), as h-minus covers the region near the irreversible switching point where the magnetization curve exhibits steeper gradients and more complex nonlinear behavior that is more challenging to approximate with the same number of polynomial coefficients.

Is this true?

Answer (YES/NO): NO